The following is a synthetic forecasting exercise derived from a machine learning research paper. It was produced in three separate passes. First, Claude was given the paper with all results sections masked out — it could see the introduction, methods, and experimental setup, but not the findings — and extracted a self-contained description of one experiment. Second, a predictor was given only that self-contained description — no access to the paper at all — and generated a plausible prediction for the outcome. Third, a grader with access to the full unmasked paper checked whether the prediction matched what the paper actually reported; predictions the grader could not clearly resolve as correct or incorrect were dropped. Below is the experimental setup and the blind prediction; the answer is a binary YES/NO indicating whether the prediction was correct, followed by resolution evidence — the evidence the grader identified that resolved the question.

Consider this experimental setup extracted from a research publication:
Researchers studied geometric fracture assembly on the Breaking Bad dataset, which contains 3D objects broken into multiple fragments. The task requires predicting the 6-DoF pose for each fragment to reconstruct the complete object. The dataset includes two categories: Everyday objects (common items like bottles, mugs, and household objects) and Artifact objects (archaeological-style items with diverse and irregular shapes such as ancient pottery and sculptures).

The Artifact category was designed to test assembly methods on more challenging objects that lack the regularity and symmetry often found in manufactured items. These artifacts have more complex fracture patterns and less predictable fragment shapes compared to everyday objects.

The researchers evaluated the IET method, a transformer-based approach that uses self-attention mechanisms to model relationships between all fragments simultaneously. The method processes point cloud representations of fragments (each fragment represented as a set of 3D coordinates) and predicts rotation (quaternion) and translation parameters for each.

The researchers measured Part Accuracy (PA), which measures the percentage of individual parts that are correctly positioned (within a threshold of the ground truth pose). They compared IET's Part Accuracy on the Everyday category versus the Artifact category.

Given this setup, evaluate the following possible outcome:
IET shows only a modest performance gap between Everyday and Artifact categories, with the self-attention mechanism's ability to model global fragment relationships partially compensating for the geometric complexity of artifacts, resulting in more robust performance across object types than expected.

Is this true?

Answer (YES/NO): NO